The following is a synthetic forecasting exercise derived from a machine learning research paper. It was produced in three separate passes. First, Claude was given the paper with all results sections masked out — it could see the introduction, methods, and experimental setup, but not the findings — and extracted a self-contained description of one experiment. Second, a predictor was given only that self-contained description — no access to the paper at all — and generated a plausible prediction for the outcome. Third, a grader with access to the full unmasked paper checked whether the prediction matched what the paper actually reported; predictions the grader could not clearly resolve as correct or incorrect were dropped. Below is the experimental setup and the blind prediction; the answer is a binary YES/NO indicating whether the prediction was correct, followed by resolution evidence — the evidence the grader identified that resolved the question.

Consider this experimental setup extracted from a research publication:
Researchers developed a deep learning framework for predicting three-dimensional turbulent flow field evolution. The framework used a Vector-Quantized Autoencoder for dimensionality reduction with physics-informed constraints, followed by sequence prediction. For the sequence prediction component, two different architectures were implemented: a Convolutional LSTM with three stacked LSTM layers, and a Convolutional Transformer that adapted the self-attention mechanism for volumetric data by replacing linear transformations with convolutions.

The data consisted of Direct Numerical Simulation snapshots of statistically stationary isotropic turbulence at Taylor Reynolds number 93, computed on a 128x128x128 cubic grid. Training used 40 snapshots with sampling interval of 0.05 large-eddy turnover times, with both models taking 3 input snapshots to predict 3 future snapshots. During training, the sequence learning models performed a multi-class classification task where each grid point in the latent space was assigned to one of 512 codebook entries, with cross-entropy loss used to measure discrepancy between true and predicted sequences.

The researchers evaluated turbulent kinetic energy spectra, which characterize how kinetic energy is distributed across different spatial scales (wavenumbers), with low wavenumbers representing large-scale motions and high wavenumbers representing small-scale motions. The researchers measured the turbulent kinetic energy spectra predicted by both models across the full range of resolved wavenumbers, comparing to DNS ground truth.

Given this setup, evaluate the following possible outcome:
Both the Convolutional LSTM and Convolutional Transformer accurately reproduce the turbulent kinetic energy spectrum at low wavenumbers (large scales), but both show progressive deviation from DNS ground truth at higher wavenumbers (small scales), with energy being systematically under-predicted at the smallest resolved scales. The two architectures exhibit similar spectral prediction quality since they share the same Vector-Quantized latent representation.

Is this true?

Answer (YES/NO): NO